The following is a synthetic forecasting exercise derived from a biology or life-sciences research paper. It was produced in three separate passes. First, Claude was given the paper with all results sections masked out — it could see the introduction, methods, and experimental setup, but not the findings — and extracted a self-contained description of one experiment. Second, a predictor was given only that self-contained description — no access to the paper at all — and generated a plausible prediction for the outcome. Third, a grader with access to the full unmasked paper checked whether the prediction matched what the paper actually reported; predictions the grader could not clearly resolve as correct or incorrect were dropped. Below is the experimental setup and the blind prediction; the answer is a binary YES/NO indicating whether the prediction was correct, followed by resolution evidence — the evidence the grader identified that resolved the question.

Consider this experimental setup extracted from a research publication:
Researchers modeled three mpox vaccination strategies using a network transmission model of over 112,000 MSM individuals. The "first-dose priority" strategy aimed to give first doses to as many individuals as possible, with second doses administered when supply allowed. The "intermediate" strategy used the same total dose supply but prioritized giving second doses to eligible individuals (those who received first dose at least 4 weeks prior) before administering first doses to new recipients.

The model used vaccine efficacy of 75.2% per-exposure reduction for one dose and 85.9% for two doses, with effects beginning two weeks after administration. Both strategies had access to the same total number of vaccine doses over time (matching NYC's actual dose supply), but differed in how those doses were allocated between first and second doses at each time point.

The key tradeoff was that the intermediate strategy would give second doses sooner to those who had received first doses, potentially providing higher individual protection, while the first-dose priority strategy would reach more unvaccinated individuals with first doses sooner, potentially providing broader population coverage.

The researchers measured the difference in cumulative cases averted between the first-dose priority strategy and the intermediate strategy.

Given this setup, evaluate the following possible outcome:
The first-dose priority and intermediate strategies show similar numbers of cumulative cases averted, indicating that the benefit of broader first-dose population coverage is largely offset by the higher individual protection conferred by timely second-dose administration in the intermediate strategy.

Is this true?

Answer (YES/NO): NO